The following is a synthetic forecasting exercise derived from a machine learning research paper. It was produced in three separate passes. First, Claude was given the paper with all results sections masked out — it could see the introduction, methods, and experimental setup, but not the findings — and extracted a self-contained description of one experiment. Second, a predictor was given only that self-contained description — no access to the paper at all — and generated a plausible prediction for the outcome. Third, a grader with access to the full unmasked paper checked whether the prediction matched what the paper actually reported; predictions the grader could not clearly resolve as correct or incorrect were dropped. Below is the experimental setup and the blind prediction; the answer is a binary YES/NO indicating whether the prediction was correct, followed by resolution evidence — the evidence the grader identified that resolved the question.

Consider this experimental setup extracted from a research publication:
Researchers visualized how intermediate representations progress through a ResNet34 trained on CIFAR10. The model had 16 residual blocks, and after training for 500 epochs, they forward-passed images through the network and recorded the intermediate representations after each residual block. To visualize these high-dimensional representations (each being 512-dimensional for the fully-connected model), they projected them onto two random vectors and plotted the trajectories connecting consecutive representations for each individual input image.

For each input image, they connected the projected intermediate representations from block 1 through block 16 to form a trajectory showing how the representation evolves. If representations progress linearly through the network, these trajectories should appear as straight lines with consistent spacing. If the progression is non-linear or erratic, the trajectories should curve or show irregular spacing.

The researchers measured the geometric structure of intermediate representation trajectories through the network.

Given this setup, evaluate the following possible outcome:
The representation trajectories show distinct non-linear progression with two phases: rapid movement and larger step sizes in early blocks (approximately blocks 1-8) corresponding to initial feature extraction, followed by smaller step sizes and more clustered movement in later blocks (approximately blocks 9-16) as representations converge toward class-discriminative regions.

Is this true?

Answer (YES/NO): NO